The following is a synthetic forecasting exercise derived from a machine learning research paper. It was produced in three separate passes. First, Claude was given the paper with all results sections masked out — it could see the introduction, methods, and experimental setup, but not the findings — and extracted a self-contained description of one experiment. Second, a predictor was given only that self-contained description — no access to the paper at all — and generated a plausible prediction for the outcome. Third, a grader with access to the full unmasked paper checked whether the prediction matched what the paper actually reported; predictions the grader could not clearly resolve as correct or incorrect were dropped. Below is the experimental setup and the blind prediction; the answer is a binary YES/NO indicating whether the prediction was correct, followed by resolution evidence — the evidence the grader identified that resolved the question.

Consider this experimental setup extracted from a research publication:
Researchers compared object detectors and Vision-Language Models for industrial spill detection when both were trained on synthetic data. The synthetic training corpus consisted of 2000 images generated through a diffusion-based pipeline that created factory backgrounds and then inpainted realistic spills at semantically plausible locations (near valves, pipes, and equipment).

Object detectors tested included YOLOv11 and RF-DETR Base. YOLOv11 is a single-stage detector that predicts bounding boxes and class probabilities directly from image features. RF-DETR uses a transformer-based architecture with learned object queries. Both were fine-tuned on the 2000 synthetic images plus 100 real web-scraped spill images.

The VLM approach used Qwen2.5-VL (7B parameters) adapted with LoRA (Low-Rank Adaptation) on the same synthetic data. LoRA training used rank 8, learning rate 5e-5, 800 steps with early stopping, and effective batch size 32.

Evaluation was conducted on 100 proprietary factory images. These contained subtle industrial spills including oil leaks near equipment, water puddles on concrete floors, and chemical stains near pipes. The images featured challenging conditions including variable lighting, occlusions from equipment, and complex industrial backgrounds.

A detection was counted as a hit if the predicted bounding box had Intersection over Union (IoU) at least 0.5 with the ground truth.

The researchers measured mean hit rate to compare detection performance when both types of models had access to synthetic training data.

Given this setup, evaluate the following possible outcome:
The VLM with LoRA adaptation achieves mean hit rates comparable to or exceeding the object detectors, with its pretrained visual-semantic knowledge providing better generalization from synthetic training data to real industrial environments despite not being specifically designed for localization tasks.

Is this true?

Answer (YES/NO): YES